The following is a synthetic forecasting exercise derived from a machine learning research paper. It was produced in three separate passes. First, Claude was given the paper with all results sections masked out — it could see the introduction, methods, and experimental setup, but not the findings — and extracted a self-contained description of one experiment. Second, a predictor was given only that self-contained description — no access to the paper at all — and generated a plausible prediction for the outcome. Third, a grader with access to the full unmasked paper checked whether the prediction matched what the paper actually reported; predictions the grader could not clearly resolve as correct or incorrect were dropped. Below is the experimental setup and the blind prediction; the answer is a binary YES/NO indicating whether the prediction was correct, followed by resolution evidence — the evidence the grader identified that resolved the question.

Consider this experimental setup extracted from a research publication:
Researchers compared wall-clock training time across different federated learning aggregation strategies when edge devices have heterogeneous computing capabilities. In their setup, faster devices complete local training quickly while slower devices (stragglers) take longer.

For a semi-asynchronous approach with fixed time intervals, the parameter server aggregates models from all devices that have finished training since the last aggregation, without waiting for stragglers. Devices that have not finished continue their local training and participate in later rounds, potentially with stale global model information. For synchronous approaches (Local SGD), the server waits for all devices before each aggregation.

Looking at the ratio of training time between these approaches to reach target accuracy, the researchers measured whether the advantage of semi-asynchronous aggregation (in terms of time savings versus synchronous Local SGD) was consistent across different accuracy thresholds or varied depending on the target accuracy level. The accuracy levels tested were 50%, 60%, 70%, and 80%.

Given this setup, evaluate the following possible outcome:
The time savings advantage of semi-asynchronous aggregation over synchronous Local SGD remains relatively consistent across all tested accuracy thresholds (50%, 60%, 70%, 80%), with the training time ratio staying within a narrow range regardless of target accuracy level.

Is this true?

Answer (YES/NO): NO